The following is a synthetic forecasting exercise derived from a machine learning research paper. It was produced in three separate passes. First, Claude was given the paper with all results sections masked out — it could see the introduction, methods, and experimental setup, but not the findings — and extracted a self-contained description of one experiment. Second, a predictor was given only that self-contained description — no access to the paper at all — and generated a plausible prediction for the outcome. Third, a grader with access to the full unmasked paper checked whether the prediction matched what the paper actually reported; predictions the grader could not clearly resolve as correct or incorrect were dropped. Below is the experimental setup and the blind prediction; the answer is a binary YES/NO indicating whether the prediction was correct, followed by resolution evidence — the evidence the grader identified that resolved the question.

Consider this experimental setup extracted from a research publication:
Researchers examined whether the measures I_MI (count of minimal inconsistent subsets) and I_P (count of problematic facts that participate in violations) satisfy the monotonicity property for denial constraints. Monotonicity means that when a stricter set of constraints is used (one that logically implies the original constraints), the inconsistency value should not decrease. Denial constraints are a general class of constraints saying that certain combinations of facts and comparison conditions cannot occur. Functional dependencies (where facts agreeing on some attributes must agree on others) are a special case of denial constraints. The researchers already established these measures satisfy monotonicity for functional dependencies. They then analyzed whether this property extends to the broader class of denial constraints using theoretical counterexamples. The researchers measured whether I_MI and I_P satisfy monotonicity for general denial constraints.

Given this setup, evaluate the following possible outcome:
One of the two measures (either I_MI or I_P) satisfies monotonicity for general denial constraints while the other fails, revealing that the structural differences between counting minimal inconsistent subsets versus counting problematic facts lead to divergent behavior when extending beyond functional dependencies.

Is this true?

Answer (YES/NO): NO